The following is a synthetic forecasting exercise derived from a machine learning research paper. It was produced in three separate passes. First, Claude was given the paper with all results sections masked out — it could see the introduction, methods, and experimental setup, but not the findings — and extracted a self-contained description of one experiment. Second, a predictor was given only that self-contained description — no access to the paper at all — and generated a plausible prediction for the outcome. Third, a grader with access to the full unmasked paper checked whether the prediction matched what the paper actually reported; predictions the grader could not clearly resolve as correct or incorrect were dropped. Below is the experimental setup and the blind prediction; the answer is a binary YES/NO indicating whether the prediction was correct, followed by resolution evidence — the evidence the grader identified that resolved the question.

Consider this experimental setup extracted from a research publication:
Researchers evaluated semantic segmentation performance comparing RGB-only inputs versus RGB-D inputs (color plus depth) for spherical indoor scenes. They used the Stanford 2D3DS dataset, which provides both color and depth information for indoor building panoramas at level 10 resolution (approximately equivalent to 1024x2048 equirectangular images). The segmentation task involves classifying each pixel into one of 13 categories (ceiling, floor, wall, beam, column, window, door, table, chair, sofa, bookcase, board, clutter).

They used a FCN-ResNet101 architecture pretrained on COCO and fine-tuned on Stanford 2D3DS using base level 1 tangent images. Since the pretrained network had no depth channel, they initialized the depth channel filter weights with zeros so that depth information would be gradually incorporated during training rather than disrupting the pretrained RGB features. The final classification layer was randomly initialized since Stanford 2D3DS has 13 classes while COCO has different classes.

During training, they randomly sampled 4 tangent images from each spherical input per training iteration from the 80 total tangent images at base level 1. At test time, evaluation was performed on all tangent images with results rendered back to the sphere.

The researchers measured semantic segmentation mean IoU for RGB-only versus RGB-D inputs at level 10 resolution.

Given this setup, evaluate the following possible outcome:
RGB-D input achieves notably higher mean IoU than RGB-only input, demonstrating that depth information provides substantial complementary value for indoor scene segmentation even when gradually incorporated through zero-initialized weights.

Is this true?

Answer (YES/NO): YES